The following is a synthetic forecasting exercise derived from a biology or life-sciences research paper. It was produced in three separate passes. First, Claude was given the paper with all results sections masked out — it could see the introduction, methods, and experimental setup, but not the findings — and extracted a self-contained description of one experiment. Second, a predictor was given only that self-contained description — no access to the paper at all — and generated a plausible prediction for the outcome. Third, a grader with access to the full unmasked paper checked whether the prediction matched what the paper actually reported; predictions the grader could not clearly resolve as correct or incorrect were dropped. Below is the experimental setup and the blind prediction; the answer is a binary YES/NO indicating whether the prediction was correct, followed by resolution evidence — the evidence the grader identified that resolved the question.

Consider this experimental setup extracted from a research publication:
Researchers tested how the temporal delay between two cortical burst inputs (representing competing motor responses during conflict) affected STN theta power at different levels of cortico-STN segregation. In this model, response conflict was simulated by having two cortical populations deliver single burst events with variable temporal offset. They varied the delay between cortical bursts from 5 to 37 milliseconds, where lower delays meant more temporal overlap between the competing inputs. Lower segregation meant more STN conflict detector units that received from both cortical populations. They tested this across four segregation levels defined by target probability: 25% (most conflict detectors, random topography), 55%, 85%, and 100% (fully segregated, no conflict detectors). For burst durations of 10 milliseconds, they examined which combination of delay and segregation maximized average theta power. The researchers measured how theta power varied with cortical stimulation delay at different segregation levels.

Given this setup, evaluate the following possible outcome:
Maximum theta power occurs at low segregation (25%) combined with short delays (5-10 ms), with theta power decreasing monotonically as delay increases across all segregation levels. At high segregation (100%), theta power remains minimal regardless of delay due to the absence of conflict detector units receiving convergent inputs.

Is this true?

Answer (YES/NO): NO